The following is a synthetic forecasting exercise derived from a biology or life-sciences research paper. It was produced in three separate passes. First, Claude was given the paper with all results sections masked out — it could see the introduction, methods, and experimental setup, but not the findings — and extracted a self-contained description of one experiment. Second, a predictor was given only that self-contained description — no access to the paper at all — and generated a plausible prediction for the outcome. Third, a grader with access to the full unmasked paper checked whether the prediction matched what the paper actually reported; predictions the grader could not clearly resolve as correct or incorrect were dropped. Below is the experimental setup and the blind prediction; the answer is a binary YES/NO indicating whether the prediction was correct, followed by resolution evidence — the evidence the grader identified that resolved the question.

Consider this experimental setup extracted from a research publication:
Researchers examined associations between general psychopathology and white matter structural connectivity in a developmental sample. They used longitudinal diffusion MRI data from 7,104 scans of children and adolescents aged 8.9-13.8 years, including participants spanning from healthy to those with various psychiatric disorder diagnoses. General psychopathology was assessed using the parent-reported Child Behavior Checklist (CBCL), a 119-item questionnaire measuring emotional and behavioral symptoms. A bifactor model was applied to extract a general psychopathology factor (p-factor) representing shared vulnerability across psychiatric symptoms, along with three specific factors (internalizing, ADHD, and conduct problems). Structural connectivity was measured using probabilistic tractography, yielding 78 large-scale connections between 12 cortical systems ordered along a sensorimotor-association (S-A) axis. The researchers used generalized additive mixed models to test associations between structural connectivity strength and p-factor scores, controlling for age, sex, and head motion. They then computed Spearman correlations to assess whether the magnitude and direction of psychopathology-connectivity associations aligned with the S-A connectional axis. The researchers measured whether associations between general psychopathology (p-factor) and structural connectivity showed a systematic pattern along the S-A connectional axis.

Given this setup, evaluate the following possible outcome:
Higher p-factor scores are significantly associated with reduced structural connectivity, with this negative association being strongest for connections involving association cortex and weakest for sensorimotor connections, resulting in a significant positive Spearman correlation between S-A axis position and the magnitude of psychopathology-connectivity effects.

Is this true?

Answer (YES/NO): NO